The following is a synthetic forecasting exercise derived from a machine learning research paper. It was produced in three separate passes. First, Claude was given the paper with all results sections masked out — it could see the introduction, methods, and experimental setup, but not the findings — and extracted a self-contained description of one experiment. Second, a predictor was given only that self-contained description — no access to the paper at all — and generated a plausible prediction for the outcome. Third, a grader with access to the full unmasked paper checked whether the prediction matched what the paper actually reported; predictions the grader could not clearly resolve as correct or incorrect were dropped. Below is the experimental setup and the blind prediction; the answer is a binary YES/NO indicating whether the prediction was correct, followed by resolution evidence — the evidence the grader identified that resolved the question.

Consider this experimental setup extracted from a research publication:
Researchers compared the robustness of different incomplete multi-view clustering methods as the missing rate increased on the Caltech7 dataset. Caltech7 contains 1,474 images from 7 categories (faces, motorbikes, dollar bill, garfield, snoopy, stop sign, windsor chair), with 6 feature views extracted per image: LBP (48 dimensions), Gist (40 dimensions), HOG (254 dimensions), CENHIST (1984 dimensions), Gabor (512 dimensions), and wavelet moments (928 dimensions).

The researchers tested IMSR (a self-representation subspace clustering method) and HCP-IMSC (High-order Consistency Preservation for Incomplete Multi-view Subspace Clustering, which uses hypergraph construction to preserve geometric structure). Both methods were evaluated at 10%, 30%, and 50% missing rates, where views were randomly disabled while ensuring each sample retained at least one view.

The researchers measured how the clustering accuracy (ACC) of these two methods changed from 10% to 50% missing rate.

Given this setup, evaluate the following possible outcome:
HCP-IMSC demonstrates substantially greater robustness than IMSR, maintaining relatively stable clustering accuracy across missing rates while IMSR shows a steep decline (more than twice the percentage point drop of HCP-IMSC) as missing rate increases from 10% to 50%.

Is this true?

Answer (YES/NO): YES